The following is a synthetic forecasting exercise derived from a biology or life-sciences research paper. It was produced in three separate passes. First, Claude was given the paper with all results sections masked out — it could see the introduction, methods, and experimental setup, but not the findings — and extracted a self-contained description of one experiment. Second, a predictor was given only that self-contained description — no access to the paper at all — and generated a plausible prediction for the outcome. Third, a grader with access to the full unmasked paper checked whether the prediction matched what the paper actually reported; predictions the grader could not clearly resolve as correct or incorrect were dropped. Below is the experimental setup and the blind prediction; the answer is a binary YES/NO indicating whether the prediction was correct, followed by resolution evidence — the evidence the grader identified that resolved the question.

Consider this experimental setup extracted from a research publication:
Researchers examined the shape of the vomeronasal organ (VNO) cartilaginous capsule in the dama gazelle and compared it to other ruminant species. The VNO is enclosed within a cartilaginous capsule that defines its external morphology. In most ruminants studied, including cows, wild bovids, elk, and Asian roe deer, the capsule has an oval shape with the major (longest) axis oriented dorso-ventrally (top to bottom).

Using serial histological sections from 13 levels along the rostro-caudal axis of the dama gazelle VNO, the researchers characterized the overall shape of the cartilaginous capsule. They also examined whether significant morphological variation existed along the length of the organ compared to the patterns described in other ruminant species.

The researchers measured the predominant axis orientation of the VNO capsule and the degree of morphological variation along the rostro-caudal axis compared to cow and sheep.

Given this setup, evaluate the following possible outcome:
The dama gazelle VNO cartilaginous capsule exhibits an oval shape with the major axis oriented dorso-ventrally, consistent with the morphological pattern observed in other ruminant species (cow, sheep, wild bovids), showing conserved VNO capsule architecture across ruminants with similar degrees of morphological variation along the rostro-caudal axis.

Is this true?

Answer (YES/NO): NO